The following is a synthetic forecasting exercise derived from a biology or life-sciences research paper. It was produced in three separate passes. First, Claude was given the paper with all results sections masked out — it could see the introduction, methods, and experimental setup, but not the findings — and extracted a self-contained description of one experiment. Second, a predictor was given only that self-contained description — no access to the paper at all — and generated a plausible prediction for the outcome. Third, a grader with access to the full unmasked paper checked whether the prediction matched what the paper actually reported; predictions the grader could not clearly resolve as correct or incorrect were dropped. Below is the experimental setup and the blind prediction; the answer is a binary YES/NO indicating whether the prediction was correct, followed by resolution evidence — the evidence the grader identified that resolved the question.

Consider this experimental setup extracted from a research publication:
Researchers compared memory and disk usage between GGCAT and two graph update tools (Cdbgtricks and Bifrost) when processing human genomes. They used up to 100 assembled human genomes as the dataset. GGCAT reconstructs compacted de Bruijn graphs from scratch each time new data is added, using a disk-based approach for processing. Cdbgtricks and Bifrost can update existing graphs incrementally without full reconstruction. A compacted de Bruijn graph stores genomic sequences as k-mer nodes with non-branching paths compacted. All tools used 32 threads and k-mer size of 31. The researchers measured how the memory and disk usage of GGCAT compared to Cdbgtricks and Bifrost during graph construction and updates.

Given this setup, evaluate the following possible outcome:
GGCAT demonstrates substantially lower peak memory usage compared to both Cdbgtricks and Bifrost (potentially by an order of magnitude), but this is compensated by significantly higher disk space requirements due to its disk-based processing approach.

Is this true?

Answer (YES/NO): YES